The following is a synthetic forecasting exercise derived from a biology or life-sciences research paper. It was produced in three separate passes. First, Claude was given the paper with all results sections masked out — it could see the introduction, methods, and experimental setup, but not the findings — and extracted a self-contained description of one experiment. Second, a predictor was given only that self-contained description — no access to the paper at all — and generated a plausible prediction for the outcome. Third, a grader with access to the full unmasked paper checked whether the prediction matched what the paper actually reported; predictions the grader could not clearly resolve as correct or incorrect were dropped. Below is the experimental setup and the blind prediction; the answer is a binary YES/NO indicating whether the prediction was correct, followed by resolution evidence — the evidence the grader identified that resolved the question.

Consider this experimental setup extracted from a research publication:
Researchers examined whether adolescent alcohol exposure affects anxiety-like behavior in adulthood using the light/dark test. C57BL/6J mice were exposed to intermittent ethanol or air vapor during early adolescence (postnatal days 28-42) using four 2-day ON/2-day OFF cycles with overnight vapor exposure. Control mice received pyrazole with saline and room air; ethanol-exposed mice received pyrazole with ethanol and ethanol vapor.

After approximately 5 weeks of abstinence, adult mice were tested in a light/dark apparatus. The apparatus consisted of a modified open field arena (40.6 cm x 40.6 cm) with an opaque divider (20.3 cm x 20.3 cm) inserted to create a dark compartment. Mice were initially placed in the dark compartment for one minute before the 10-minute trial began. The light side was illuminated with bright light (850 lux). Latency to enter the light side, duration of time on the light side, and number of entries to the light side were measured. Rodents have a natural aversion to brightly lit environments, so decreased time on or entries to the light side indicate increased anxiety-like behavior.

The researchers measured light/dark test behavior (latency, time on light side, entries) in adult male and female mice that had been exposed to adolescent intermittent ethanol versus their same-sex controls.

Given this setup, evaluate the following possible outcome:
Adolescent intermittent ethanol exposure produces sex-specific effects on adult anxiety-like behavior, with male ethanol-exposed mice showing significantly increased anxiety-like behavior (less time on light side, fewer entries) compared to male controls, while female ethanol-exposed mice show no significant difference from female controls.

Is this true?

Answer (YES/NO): NO